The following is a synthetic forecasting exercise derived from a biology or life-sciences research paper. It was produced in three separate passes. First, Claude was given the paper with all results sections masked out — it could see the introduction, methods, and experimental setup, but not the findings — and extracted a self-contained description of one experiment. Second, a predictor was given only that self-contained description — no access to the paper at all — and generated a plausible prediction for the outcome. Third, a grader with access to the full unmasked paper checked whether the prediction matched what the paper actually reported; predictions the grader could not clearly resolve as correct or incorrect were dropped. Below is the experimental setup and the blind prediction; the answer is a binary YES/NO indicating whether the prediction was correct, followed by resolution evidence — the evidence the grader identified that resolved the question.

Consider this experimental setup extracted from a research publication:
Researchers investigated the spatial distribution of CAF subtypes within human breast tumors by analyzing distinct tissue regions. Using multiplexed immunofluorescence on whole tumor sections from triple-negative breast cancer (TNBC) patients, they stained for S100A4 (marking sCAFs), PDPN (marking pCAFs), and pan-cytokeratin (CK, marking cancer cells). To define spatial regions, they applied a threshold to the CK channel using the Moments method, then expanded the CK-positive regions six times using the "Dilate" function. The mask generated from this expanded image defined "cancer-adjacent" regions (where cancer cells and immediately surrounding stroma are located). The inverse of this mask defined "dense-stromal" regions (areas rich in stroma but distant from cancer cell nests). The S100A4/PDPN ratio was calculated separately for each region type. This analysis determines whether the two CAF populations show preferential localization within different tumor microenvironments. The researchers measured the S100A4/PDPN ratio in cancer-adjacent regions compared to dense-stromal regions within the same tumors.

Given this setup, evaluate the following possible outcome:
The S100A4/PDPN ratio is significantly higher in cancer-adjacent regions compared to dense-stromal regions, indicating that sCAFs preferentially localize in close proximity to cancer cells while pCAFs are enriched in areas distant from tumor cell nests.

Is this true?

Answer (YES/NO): NO